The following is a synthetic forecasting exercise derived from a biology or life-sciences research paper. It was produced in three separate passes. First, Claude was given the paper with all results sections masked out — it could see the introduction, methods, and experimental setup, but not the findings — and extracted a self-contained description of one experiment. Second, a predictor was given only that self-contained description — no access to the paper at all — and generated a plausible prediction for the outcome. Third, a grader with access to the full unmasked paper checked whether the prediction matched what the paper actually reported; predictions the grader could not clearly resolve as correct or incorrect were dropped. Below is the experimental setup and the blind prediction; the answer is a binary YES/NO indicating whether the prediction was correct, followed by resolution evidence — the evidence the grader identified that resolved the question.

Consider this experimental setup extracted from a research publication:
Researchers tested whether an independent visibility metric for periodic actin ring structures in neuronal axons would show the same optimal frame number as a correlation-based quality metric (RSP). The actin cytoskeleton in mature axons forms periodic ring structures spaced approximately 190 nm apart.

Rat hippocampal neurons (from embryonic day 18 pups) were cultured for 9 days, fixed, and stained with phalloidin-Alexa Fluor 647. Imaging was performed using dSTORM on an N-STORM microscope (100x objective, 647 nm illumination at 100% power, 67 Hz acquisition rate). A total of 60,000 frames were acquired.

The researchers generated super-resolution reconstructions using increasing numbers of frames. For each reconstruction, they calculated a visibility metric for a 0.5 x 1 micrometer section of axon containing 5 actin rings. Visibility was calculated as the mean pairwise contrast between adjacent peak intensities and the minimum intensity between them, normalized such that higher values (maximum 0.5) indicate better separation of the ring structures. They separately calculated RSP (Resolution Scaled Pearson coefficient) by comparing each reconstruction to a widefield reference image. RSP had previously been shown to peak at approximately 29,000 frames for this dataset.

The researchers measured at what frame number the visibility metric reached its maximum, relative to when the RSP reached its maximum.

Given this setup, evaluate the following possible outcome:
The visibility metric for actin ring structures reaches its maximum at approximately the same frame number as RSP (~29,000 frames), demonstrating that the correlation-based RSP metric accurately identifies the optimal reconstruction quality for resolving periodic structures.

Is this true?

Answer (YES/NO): YES